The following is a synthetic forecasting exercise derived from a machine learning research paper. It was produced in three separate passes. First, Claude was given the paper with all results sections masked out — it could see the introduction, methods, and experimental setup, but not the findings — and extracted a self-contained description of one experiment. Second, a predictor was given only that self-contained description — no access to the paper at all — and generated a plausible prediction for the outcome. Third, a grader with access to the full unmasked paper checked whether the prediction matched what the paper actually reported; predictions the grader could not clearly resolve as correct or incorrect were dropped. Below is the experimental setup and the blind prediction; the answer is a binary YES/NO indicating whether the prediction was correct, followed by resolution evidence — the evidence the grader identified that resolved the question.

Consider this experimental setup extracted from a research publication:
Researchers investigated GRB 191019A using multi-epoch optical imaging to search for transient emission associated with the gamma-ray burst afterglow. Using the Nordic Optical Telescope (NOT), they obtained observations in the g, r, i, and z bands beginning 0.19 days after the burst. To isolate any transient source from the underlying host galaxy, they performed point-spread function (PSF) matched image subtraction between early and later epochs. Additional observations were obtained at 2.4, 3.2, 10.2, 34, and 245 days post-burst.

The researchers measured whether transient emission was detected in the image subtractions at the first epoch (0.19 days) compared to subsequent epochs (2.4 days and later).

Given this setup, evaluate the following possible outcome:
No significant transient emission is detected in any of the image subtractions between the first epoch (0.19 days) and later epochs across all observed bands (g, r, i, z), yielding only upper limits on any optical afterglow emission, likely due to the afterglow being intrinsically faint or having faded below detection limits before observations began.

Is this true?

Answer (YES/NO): NO